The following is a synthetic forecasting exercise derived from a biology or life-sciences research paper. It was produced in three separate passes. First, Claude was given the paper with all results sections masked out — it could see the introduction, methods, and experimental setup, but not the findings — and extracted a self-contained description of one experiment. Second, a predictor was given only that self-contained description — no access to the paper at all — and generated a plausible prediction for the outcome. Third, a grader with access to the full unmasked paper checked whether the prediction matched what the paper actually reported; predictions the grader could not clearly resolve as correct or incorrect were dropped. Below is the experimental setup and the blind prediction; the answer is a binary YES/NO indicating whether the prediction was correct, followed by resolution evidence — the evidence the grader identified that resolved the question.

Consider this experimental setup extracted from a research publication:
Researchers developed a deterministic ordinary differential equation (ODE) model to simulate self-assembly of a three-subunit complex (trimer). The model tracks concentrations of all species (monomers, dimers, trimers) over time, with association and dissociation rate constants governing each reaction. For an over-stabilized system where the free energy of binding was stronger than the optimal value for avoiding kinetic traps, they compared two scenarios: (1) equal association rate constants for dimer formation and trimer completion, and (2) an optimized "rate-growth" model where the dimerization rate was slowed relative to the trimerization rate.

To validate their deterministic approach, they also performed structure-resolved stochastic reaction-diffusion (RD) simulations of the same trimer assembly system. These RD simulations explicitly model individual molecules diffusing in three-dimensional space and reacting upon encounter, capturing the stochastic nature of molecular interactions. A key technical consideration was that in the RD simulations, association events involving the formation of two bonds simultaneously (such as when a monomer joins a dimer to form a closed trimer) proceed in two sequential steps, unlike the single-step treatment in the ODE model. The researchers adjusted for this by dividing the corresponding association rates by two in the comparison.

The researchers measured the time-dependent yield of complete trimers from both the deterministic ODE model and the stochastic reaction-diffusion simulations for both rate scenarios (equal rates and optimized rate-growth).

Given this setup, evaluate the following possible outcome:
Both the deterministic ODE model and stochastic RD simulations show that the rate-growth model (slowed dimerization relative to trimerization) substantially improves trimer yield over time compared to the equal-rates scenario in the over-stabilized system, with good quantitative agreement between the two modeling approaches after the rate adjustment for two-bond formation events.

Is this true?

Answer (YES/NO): YES